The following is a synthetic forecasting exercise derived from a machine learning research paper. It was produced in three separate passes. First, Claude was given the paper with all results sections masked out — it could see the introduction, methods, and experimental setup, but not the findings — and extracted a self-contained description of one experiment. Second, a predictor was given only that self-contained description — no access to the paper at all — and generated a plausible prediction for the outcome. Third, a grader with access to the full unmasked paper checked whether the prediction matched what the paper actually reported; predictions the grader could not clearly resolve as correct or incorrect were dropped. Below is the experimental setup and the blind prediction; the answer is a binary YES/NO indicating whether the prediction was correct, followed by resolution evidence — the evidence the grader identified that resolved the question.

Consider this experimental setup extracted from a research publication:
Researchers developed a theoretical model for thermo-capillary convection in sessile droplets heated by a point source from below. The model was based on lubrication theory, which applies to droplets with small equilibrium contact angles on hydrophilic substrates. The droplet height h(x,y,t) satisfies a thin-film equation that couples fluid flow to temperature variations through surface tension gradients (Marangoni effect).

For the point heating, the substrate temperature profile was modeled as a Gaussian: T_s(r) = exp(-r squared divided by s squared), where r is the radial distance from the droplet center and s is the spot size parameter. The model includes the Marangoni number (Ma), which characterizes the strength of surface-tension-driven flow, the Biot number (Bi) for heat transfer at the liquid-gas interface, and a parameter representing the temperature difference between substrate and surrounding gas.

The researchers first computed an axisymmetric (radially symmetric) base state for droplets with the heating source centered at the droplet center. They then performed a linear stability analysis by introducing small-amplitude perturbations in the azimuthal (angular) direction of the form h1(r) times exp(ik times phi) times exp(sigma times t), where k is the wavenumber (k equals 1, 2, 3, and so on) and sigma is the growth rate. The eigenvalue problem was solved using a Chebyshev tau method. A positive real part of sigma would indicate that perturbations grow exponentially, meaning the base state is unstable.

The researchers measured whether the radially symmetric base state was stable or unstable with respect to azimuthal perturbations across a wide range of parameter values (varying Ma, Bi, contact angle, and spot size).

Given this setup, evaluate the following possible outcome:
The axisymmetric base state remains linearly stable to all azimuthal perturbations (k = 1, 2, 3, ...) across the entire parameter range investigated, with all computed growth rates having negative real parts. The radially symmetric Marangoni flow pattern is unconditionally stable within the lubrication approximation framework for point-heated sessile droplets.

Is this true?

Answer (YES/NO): YES